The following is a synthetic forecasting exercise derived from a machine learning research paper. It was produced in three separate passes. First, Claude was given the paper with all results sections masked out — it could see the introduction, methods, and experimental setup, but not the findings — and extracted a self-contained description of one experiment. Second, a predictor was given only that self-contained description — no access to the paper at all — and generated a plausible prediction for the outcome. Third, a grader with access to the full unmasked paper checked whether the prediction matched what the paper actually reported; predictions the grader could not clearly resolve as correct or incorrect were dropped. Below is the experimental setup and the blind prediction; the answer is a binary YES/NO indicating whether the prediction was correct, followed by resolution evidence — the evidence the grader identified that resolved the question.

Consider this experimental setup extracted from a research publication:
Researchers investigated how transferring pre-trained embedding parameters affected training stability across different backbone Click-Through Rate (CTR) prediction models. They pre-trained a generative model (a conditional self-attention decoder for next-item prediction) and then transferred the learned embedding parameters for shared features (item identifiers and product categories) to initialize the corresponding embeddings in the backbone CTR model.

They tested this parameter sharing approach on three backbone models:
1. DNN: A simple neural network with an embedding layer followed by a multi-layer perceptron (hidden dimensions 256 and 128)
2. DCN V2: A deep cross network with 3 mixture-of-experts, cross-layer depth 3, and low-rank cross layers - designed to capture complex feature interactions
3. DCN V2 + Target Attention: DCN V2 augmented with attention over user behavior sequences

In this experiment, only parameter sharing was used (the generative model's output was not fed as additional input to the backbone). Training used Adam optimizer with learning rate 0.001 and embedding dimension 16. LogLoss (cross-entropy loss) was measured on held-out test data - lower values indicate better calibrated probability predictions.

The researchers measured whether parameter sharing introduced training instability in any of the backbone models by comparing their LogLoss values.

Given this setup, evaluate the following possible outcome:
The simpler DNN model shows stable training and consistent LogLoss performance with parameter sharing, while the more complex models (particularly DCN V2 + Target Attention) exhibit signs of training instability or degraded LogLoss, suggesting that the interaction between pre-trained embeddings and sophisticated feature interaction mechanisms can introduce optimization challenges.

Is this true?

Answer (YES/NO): NO